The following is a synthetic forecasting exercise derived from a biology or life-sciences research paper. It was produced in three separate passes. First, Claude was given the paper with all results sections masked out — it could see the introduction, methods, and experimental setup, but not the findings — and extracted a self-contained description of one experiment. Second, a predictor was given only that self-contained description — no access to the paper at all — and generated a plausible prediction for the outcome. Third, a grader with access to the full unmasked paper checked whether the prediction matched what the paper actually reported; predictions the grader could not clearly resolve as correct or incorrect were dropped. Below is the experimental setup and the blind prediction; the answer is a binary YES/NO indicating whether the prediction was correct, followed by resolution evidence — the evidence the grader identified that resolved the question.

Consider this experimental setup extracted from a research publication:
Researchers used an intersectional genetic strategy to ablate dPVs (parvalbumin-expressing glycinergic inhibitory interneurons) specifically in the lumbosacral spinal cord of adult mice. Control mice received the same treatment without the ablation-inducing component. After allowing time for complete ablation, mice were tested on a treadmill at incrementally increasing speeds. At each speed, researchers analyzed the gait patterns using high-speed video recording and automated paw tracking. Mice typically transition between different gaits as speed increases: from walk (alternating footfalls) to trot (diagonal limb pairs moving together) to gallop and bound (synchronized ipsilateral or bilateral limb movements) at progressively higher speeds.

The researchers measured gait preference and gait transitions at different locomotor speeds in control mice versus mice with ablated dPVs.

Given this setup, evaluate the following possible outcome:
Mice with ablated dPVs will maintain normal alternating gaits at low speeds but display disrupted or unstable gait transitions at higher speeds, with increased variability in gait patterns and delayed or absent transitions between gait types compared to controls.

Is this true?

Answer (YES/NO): NO